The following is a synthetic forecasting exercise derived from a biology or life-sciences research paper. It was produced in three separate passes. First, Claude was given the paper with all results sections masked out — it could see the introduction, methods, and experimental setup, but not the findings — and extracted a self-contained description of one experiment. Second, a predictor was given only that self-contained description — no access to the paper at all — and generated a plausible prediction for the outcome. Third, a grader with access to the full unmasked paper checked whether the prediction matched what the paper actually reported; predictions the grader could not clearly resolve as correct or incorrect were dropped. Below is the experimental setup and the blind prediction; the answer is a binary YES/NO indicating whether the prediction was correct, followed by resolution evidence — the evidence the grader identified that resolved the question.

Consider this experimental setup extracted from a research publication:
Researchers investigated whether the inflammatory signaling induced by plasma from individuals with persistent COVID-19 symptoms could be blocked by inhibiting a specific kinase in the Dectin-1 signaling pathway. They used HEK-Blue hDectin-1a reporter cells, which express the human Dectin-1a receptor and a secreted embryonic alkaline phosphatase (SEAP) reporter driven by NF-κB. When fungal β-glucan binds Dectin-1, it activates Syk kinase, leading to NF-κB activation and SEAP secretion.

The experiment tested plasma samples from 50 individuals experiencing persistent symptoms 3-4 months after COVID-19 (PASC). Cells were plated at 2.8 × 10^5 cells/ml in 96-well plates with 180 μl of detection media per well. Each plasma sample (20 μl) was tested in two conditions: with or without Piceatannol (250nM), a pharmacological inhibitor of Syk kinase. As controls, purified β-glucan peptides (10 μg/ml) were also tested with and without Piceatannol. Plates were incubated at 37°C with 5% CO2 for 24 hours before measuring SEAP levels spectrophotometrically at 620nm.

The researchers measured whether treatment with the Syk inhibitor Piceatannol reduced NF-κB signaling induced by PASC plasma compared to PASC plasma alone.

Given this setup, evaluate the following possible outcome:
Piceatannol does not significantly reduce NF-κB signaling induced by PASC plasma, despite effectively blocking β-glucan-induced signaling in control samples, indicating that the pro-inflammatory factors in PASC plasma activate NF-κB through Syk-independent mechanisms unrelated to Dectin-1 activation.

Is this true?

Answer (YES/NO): NO